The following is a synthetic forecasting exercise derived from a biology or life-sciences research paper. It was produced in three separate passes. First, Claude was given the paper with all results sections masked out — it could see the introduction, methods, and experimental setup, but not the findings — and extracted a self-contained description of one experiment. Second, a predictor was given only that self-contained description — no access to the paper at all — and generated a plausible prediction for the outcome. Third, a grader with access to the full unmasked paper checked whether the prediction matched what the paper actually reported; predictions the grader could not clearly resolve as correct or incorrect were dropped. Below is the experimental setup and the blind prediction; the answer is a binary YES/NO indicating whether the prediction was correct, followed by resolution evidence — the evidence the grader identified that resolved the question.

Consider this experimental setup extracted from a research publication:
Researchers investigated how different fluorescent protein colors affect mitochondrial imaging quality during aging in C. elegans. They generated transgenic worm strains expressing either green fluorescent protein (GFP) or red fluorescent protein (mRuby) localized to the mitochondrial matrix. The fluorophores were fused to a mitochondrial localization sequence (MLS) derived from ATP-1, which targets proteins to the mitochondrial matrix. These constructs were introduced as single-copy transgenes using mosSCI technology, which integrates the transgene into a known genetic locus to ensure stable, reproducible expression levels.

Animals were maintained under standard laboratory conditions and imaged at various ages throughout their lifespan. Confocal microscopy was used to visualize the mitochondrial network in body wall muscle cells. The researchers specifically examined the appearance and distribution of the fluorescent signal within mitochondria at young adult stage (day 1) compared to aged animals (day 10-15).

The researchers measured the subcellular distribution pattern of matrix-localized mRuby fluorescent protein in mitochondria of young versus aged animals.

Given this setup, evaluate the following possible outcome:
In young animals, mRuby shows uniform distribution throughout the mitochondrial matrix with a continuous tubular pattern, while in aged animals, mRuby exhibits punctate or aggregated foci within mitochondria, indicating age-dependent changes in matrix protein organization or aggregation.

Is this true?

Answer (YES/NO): YES